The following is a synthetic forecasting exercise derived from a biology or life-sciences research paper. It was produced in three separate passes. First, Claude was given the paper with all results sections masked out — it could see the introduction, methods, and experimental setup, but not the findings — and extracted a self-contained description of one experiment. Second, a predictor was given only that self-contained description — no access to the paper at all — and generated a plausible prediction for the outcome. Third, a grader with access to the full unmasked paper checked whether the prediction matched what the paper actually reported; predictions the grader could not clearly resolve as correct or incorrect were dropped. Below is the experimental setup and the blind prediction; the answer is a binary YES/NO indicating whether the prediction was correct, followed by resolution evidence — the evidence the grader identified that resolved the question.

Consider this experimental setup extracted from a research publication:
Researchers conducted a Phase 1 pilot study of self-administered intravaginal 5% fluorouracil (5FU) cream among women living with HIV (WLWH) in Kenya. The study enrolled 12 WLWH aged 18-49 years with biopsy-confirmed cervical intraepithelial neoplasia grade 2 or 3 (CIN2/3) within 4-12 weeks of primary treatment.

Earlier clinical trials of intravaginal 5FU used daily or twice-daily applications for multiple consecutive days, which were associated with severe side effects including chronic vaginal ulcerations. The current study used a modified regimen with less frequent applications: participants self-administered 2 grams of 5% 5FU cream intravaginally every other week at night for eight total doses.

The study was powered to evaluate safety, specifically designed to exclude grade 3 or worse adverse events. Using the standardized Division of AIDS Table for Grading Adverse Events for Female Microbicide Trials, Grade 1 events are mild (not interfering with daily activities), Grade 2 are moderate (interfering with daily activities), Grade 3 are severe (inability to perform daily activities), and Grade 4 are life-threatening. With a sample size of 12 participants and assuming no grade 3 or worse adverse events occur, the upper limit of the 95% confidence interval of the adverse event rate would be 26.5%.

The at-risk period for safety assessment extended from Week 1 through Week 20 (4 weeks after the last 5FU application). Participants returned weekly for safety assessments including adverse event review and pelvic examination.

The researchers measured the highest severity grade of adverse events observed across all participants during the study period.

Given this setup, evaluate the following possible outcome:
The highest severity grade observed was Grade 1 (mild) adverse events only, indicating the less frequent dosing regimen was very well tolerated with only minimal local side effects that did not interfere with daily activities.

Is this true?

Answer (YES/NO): NO